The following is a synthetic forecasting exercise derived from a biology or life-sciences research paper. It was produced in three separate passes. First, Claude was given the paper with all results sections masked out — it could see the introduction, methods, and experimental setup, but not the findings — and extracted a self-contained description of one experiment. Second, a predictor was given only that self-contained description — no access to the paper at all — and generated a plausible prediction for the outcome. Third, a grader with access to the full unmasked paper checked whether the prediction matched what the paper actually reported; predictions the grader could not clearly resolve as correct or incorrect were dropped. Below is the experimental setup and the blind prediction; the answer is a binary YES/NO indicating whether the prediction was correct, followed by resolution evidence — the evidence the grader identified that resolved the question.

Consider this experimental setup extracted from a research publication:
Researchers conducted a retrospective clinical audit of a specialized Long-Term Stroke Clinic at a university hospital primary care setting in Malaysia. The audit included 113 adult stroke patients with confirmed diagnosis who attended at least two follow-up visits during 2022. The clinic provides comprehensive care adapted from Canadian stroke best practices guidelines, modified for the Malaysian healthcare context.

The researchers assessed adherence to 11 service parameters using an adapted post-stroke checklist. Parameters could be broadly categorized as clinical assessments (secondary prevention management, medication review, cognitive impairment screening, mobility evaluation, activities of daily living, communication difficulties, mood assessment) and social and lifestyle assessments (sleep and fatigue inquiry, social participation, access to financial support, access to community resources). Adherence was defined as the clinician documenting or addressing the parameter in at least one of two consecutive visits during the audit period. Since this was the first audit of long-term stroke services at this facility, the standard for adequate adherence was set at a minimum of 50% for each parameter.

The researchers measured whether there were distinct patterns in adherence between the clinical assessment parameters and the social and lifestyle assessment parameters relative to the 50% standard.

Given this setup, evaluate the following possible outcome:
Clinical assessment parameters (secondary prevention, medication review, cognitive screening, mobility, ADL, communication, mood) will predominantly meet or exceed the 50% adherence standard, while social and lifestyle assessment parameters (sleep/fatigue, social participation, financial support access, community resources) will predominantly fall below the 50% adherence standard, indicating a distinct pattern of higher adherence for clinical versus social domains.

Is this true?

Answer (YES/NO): NO